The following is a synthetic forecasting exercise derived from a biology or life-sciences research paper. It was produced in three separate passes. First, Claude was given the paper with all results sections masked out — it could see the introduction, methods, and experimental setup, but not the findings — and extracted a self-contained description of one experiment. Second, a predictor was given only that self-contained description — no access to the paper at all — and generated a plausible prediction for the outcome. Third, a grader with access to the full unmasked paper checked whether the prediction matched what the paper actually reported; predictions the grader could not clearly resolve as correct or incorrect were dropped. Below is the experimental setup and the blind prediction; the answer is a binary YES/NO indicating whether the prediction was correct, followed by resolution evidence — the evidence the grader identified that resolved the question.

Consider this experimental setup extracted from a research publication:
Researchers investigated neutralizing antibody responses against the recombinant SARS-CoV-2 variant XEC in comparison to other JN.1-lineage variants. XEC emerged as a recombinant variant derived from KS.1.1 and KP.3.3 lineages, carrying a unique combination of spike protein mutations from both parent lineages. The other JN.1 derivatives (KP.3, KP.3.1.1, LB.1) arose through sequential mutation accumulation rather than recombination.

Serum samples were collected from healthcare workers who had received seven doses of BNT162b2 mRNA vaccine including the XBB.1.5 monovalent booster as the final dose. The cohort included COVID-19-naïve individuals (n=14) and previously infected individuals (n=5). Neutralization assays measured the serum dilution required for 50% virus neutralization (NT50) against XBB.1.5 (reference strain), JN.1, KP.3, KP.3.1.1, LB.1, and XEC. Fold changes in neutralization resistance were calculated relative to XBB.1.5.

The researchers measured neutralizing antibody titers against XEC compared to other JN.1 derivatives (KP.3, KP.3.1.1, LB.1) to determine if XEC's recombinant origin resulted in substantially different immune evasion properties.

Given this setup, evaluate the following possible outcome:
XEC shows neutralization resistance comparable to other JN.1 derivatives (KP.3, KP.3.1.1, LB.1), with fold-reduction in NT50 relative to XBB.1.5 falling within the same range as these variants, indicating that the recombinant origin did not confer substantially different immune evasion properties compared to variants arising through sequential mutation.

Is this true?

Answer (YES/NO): NO